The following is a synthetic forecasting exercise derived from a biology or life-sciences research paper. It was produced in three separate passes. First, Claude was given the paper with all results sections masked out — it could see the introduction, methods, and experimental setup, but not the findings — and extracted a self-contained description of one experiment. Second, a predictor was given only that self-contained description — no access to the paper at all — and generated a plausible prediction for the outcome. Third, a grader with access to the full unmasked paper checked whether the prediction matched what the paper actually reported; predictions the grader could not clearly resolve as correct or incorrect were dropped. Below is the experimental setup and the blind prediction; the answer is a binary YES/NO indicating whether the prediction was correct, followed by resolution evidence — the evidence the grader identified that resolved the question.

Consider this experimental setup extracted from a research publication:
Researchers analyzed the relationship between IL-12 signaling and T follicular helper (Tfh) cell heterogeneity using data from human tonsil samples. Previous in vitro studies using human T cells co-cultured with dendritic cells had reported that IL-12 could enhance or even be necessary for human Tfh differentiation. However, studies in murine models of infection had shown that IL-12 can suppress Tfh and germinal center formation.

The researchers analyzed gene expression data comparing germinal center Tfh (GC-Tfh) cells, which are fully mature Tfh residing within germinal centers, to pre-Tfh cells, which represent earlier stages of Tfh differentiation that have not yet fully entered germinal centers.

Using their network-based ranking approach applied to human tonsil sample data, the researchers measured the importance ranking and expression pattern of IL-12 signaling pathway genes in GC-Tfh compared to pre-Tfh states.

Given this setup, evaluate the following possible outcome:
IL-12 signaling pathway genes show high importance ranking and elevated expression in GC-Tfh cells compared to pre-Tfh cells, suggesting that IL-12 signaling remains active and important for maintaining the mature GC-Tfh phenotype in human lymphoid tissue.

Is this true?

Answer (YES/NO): NO